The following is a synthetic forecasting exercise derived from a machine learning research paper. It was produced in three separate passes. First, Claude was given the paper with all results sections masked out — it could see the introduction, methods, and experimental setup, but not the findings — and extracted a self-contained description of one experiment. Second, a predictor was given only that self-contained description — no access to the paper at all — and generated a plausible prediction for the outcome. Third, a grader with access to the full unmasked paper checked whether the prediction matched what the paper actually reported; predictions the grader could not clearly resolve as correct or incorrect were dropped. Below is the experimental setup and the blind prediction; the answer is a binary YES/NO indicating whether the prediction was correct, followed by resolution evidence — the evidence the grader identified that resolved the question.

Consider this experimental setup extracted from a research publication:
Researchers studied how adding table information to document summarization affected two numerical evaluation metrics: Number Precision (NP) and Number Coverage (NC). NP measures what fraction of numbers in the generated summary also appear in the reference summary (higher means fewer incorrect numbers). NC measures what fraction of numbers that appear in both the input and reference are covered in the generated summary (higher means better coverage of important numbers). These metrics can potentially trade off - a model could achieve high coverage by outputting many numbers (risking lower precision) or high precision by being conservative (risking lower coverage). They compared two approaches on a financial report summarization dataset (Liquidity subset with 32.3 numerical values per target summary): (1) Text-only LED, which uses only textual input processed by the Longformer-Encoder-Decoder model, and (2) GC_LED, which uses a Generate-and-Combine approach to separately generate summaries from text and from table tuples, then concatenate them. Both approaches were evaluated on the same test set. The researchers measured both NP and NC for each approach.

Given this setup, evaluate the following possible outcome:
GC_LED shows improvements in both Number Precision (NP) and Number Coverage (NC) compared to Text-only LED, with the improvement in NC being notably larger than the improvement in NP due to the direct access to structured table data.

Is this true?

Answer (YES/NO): NO